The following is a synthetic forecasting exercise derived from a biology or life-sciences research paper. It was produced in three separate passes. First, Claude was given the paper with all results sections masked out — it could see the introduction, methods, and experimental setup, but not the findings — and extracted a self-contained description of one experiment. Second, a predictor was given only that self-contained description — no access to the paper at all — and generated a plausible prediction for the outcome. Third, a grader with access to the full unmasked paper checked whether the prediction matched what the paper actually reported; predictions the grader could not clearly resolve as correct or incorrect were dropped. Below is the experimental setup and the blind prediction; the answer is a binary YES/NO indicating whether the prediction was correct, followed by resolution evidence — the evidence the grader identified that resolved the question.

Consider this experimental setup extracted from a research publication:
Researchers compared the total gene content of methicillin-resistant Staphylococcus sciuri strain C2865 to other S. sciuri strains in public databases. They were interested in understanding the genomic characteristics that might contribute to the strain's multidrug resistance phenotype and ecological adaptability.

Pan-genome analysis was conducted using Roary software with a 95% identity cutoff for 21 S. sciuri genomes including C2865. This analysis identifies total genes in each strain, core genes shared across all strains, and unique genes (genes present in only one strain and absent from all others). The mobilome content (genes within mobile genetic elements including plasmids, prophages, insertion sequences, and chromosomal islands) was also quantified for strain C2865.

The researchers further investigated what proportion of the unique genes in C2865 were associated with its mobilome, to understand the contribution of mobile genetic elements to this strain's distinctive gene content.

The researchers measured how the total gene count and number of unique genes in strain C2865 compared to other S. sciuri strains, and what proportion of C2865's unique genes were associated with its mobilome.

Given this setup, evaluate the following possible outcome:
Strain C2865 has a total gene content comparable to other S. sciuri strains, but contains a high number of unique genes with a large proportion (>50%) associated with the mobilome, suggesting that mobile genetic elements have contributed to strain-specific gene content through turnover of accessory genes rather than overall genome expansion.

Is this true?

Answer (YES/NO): NO